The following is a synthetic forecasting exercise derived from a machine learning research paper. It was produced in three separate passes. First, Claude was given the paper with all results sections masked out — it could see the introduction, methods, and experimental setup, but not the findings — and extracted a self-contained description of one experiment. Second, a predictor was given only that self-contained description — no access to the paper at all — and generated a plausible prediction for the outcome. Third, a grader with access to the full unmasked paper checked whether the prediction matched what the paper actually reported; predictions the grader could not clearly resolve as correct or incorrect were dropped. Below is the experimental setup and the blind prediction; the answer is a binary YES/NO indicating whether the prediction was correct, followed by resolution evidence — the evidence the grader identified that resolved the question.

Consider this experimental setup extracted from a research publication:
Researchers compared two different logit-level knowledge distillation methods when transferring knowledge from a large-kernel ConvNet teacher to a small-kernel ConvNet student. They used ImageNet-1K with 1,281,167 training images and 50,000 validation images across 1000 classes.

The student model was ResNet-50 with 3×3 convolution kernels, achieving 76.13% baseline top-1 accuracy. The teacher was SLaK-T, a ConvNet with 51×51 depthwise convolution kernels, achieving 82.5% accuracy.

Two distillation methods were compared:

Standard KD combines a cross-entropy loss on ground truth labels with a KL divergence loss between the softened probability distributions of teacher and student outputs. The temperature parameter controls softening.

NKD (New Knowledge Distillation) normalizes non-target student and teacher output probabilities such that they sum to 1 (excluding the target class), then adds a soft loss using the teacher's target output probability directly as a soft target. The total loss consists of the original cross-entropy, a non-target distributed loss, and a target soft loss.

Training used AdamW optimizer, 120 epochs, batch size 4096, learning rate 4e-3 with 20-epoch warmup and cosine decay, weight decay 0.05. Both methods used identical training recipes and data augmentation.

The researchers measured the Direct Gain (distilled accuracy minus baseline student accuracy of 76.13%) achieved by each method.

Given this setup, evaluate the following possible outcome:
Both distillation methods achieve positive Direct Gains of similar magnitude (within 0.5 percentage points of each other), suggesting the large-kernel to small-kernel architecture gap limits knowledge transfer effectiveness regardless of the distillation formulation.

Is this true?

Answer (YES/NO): NO